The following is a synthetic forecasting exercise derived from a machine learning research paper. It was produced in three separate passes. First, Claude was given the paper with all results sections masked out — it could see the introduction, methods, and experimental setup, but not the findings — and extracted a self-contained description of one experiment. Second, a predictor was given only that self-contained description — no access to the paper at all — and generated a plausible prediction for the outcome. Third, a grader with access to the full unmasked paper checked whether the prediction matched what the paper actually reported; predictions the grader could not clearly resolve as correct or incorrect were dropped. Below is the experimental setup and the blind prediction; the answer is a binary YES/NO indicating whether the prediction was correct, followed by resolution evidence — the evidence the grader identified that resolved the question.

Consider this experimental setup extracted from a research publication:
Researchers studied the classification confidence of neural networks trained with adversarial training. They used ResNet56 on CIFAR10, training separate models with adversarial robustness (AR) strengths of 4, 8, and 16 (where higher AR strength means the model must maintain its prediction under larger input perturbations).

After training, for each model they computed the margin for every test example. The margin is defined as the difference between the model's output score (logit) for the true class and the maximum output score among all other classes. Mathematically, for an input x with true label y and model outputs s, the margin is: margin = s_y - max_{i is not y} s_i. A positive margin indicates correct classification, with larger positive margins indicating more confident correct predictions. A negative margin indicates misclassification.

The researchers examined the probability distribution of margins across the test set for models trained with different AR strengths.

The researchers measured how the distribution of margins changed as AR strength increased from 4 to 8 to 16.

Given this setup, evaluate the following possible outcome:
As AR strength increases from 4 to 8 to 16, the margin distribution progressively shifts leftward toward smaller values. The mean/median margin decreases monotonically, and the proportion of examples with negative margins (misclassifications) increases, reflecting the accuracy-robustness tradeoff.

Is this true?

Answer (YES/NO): NO